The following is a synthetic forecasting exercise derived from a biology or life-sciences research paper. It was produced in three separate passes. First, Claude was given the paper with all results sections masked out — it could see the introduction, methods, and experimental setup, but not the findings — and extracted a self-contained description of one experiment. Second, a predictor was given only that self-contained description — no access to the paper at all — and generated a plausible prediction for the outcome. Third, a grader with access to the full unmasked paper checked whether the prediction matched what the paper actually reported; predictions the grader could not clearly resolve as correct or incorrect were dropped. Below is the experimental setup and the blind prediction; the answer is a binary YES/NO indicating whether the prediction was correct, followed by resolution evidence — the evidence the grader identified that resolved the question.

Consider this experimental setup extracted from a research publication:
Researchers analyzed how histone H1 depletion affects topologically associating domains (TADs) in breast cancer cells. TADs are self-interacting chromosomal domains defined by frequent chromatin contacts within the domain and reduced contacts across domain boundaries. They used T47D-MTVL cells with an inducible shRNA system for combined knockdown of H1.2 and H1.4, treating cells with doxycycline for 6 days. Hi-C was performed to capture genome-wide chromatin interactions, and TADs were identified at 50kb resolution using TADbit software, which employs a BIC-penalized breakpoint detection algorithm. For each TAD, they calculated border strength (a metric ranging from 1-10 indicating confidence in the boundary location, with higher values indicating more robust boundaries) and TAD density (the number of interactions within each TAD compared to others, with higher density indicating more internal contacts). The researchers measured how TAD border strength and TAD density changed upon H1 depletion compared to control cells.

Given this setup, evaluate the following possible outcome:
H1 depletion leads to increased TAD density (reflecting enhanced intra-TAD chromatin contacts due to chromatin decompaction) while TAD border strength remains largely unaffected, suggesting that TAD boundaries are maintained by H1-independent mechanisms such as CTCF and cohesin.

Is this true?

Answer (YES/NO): NO